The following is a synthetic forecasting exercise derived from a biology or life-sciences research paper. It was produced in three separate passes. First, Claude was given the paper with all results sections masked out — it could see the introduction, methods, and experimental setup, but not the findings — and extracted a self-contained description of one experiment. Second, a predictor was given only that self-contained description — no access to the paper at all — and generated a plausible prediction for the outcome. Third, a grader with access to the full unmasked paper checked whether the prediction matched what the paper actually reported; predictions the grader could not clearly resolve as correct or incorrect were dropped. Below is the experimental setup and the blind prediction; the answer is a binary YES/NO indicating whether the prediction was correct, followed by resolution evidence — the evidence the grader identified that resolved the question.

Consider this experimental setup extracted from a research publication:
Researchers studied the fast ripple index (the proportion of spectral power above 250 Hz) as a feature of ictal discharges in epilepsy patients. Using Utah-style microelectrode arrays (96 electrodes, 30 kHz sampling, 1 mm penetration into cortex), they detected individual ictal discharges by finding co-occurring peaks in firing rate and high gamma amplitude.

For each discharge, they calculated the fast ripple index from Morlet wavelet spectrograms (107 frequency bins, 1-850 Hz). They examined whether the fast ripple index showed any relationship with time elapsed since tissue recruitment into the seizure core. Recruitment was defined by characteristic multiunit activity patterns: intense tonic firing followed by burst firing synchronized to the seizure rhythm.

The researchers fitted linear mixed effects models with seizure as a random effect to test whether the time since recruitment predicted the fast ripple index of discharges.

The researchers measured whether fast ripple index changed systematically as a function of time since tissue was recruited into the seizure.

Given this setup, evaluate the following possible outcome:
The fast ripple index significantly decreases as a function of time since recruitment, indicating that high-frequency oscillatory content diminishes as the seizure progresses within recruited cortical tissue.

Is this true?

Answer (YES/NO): NO